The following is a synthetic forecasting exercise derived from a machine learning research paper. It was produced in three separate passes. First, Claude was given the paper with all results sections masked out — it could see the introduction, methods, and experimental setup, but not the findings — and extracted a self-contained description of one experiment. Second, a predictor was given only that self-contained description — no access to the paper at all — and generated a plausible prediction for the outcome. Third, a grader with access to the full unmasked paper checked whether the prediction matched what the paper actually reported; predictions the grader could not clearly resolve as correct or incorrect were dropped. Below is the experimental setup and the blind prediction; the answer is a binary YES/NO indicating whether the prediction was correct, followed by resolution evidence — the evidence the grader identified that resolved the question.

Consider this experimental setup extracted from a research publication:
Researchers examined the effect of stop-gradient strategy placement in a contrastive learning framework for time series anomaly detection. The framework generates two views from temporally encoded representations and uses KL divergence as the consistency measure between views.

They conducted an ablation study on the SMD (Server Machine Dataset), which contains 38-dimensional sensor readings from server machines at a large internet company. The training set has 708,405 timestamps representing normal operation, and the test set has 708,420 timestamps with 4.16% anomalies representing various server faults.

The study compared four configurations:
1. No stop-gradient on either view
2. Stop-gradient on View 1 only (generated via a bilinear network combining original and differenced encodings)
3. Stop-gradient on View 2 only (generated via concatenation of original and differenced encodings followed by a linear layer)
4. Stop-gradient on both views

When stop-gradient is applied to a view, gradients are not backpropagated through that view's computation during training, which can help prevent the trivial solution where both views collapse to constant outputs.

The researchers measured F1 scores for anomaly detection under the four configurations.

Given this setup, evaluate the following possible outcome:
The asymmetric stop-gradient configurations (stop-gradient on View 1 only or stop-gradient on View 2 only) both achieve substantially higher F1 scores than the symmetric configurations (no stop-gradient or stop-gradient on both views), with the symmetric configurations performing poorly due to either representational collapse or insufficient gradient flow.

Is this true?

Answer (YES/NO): NO